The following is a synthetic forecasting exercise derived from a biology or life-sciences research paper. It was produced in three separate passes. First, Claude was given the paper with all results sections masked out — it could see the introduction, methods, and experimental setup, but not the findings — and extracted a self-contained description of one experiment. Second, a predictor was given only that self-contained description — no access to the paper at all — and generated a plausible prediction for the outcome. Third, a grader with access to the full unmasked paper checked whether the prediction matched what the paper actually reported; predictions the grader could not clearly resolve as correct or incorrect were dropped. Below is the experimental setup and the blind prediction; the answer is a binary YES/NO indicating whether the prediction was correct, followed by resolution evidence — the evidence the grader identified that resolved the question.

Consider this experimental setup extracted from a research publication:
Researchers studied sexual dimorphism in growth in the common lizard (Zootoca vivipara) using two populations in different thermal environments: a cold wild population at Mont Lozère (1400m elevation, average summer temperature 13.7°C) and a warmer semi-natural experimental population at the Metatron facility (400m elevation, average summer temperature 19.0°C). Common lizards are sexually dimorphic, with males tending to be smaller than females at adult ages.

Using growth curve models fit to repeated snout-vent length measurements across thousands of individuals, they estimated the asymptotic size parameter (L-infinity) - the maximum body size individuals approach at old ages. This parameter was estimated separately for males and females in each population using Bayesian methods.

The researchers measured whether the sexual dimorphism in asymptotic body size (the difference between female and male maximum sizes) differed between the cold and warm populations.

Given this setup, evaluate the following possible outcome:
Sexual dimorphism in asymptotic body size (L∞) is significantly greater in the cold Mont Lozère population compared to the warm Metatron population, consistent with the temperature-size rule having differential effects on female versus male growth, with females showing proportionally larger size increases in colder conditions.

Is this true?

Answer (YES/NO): NO